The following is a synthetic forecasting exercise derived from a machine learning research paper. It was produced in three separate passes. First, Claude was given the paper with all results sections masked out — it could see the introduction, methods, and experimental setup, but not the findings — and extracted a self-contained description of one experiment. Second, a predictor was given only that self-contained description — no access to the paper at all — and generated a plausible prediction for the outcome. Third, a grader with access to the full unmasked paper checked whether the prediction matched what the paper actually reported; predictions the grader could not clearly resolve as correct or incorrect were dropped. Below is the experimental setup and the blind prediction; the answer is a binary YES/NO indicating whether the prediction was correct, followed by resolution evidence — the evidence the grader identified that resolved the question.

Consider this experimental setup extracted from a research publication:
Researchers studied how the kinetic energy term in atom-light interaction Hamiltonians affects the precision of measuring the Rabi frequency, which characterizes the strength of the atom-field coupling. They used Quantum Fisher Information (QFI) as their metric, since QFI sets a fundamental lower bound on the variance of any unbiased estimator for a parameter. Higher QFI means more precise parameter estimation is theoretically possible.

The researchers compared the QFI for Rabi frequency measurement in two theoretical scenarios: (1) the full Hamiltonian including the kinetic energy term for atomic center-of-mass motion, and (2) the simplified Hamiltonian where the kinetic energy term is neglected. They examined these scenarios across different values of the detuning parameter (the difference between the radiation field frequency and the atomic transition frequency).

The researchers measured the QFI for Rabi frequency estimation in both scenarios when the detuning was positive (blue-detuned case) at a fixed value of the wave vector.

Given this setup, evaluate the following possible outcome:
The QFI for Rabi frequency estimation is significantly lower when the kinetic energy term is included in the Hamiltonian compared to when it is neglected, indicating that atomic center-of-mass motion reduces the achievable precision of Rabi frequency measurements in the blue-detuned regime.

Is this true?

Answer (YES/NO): YES